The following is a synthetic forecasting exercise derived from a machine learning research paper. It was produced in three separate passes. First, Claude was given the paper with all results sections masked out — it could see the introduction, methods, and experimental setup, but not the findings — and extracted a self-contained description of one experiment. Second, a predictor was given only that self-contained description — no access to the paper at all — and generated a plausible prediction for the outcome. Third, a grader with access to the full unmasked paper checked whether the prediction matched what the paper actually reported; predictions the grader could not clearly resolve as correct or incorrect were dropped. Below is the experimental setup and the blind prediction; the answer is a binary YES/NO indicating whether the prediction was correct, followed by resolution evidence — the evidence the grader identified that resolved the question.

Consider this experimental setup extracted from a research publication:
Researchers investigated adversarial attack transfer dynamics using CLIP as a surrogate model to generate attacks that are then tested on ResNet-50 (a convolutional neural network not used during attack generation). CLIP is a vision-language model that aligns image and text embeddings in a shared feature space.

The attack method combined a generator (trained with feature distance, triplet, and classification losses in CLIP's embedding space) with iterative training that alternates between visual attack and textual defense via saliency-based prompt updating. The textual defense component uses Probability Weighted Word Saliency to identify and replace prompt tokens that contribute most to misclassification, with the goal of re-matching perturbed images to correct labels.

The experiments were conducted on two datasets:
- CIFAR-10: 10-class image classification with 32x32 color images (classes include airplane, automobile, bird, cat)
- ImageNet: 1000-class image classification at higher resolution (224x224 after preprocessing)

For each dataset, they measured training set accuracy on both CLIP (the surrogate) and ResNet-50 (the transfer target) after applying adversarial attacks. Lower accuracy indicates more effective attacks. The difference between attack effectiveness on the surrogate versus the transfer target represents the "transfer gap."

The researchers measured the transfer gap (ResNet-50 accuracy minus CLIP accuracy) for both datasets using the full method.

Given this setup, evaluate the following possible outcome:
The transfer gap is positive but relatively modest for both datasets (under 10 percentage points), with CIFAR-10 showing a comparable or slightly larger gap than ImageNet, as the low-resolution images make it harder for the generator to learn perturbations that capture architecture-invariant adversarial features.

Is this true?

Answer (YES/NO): NO